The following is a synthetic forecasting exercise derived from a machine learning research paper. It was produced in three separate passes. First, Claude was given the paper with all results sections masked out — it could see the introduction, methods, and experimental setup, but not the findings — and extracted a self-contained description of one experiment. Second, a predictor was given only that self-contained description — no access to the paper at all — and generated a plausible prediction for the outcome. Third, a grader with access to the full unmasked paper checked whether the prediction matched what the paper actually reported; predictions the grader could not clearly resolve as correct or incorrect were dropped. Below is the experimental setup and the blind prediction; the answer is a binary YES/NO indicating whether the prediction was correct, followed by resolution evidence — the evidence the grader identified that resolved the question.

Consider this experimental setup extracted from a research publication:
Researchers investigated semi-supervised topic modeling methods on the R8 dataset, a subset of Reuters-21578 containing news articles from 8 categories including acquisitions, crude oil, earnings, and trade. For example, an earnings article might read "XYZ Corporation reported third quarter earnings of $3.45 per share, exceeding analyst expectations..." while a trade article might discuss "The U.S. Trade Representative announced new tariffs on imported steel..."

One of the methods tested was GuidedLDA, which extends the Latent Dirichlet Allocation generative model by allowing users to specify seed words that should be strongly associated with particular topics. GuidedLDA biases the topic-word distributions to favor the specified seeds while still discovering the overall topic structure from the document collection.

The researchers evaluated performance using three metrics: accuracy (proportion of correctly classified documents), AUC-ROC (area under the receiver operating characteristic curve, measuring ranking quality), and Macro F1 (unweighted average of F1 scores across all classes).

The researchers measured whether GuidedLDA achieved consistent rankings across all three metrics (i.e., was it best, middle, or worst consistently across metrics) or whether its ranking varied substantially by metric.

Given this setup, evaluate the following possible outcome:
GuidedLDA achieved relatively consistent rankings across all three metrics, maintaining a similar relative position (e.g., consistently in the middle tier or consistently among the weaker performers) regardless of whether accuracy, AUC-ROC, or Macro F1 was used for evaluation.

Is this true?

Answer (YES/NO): NO